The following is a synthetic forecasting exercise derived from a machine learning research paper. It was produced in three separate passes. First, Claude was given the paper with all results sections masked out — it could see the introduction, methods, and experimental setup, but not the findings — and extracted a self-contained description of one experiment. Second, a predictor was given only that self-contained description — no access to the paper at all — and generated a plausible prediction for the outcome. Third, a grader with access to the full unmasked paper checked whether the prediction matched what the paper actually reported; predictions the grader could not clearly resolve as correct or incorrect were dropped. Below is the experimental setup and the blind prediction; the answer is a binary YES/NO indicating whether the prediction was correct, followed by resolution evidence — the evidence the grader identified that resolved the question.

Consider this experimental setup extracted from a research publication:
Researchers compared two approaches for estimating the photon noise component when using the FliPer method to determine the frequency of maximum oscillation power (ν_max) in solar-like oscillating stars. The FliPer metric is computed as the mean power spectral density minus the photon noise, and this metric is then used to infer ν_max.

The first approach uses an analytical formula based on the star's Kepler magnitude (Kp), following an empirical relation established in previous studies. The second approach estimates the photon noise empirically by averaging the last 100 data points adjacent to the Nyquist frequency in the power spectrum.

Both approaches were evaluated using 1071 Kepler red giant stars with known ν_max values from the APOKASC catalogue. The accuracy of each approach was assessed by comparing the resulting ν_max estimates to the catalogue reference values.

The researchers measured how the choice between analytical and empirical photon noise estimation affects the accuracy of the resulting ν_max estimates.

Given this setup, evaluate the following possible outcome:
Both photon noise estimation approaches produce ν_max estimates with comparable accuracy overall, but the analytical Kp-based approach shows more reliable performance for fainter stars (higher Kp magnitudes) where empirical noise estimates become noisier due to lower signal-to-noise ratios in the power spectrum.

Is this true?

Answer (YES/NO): NO